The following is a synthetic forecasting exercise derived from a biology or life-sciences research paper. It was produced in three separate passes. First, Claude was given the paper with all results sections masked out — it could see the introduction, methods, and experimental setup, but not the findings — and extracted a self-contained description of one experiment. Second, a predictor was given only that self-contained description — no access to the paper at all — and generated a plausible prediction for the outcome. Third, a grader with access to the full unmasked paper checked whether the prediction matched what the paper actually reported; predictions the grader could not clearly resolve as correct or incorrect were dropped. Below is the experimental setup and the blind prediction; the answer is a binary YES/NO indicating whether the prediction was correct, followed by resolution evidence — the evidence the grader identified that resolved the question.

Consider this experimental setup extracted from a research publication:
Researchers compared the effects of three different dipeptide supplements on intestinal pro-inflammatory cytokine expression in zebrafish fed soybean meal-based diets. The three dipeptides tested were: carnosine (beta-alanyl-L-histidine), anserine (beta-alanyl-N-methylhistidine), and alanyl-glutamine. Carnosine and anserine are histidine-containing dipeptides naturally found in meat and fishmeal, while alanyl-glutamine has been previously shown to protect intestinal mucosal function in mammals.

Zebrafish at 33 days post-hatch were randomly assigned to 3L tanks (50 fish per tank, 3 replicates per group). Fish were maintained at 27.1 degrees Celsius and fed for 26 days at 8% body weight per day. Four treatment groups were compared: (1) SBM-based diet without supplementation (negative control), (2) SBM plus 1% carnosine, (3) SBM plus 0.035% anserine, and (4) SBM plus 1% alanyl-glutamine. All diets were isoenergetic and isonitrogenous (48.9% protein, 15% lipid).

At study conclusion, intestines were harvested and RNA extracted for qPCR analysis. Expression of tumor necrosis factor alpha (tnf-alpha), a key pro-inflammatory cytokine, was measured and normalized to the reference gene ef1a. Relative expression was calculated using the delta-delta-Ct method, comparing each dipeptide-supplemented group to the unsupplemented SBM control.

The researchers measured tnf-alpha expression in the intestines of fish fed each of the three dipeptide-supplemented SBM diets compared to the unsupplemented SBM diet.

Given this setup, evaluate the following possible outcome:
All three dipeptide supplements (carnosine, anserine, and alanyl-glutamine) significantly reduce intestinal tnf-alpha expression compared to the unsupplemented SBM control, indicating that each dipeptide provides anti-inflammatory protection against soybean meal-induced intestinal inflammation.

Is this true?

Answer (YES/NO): NO